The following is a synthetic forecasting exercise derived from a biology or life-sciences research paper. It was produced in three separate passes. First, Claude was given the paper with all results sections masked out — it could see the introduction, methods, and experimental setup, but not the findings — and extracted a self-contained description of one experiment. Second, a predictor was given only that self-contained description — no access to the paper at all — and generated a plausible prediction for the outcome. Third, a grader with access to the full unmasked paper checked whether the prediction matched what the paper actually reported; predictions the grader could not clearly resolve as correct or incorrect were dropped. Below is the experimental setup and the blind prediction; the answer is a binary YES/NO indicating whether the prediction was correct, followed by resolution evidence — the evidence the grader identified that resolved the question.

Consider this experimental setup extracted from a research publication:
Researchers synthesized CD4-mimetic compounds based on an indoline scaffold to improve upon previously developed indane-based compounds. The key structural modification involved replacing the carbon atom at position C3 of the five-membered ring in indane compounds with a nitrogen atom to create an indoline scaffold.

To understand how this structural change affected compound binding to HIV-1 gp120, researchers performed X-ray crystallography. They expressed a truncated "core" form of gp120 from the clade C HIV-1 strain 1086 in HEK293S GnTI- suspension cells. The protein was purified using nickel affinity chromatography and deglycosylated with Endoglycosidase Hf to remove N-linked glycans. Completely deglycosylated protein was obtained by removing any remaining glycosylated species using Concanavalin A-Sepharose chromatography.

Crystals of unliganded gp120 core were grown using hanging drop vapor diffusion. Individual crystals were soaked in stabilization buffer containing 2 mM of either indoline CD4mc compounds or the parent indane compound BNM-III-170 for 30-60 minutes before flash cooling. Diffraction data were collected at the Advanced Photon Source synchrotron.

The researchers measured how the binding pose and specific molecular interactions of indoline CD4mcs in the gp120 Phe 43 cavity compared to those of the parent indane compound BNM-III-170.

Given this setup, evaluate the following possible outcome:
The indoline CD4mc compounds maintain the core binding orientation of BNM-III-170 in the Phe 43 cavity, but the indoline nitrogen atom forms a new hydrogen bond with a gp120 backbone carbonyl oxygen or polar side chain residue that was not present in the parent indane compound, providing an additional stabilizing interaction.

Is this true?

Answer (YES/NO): NO